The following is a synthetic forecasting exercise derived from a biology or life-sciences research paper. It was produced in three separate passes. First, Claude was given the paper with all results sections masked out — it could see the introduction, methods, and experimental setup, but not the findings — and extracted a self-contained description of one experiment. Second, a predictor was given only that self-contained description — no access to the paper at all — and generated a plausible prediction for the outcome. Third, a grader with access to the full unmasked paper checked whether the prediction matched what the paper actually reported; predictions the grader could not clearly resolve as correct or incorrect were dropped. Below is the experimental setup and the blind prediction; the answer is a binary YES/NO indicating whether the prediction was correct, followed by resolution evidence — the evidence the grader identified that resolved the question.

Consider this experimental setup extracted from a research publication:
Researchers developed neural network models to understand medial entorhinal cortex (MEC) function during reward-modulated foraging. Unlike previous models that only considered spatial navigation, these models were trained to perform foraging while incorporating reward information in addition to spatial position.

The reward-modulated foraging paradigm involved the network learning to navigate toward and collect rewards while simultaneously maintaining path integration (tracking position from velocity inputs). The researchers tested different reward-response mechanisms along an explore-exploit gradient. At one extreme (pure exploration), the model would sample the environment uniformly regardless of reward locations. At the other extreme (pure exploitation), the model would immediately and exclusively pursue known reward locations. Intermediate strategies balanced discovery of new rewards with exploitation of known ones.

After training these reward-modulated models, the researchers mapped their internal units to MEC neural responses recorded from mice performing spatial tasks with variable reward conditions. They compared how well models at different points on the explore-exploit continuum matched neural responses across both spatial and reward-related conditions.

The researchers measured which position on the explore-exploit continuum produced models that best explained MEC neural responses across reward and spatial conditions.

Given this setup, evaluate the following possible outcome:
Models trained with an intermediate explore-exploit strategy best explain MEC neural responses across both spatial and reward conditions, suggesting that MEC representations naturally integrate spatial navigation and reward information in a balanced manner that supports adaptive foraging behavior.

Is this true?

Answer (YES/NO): YES